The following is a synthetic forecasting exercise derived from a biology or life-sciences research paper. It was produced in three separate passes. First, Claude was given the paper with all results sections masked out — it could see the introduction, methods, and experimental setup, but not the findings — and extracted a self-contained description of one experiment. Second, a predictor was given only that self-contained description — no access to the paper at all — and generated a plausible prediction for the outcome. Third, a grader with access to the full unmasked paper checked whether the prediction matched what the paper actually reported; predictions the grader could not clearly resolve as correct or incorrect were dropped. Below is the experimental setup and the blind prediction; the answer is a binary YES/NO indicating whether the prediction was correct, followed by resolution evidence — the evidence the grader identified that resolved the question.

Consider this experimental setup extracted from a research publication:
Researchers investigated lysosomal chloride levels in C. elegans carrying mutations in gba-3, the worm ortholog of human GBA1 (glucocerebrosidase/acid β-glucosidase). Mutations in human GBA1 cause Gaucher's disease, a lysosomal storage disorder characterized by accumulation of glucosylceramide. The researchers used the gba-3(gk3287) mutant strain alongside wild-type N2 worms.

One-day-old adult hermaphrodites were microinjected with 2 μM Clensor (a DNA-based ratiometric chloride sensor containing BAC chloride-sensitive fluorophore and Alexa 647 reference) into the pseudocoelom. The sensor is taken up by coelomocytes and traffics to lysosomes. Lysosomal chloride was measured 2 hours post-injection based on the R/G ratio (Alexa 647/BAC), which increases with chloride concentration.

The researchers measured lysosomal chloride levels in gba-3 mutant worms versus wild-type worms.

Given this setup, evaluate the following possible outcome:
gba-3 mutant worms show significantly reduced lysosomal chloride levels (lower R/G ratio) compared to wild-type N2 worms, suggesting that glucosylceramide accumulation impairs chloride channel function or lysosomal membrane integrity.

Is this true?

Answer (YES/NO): YES